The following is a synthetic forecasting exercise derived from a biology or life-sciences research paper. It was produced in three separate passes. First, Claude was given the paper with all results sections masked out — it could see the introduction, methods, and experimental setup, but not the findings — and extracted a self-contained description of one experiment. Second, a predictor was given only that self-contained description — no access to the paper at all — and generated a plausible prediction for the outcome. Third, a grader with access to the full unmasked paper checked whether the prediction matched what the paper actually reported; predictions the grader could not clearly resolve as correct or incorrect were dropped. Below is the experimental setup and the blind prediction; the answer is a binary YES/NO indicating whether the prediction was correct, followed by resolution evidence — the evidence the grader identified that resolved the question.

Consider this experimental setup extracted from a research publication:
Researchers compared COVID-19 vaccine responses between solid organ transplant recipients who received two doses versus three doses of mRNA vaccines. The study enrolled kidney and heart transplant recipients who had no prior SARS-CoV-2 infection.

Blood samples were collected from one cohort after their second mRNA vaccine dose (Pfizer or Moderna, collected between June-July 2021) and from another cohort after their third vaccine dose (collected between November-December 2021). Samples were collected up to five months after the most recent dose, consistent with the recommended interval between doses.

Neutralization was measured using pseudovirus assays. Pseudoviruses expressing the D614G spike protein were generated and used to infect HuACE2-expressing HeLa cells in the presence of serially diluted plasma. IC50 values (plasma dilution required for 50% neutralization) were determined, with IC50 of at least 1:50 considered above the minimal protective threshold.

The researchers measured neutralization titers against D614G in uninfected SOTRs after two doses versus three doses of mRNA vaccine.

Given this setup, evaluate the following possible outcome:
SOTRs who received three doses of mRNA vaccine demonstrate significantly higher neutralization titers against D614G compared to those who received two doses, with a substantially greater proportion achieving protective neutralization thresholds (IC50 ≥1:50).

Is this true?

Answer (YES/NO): NO